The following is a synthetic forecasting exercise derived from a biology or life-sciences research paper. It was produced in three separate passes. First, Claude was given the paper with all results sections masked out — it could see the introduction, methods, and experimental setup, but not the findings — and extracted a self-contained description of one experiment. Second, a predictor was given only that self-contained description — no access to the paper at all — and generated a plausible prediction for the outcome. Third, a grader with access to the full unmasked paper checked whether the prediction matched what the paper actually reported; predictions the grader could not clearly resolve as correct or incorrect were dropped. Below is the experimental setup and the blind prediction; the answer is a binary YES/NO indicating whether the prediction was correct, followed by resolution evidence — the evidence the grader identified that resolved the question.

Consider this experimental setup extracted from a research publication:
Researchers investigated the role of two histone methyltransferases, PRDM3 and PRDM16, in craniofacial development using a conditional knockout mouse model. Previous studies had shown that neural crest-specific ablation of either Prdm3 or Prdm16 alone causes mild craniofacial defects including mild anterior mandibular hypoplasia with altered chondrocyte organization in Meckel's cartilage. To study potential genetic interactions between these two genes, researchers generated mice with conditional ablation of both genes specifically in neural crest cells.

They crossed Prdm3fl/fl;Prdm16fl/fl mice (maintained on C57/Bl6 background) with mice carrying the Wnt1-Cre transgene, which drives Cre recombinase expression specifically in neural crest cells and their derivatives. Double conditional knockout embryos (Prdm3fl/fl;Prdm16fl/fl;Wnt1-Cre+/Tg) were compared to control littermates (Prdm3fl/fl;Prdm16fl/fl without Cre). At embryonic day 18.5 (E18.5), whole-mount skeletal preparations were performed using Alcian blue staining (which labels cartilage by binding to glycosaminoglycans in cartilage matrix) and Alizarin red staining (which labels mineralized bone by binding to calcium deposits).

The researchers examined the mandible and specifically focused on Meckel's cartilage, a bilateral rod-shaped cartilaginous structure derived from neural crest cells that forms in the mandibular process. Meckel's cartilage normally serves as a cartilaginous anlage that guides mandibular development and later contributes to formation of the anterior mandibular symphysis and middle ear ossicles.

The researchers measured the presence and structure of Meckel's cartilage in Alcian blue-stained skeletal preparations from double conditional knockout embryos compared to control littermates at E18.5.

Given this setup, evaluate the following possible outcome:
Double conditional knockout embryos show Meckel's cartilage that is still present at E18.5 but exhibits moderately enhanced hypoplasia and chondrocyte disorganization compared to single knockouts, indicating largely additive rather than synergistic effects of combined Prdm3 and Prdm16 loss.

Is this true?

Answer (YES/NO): NO